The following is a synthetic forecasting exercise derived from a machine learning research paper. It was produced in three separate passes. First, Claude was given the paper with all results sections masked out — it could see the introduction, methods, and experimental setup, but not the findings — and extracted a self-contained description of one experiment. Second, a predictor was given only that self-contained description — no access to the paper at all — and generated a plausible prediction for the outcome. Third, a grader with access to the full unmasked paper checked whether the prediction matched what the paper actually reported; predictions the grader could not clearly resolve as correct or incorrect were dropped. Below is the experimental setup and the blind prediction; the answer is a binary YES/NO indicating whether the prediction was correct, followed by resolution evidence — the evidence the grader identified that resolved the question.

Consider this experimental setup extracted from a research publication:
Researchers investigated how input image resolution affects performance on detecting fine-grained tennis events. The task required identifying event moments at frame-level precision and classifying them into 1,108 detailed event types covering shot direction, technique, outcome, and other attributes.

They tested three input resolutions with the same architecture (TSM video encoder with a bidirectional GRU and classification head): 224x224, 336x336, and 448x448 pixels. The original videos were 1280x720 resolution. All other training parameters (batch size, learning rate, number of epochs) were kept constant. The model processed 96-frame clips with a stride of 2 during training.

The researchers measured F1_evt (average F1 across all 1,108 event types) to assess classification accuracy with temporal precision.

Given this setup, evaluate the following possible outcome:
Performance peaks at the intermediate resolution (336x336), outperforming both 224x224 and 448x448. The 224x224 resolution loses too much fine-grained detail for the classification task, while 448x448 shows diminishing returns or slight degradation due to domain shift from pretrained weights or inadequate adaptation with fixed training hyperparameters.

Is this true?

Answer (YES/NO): NO